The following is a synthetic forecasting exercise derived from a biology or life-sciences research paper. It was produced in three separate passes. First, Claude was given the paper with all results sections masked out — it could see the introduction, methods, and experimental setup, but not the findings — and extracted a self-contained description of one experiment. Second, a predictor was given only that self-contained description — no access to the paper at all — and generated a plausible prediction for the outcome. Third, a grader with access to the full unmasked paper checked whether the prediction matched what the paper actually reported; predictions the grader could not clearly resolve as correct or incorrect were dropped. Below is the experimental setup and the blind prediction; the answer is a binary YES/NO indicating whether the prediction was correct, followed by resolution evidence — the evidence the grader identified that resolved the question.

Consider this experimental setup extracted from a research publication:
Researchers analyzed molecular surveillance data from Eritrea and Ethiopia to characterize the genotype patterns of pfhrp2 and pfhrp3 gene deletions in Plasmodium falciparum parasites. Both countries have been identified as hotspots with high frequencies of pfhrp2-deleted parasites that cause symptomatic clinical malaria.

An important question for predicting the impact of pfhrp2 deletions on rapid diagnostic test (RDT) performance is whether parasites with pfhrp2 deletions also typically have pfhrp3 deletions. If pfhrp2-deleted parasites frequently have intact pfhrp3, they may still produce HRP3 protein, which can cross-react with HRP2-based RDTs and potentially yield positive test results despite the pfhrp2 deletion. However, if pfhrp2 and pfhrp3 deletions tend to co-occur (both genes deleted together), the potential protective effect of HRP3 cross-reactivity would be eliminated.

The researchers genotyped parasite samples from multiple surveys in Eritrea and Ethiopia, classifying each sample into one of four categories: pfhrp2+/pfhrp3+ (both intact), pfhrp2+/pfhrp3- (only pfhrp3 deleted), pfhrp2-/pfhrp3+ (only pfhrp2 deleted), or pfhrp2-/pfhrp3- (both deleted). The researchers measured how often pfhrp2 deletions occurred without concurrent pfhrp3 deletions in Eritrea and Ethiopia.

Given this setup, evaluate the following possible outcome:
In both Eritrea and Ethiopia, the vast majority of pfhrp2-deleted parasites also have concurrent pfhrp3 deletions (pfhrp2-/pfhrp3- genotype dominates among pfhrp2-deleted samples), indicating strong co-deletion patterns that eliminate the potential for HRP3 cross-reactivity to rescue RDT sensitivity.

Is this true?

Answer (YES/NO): YES